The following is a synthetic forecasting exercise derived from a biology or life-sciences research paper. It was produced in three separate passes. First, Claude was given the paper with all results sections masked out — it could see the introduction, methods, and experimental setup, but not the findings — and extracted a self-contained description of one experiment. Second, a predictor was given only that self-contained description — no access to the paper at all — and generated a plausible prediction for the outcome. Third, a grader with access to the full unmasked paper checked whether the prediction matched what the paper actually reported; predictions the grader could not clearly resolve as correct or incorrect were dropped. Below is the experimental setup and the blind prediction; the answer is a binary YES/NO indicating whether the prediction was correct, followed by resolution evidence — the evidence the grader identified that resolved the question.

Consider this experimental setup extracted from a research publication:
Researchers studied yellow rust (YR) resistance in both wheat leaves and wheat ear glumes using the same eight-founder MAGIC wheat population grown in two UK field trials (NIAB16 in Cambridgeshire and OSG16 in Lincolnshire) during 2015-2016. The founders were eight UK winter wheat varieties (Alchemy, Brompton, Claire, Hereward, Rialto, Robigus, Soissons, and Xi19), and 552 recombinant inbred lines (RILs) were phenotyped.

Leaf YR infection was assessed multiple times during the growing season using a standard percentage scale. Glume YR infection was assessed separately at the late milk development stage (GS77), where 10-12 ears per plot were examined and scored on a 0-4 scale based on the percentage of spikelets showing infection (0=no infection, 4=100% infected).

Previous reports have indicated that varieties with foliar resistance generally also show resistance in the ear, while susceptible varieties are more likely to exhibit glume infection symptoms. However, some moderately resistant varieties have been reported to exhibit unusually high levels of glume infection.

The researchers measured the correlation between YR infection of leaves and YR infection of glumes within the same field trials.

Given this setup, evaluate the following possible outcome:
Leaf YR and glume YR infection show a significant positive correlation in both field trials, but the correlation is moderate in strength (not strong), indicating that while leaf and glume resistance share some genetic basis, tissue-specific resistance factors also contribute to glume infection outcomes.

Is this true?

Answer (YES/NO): YES